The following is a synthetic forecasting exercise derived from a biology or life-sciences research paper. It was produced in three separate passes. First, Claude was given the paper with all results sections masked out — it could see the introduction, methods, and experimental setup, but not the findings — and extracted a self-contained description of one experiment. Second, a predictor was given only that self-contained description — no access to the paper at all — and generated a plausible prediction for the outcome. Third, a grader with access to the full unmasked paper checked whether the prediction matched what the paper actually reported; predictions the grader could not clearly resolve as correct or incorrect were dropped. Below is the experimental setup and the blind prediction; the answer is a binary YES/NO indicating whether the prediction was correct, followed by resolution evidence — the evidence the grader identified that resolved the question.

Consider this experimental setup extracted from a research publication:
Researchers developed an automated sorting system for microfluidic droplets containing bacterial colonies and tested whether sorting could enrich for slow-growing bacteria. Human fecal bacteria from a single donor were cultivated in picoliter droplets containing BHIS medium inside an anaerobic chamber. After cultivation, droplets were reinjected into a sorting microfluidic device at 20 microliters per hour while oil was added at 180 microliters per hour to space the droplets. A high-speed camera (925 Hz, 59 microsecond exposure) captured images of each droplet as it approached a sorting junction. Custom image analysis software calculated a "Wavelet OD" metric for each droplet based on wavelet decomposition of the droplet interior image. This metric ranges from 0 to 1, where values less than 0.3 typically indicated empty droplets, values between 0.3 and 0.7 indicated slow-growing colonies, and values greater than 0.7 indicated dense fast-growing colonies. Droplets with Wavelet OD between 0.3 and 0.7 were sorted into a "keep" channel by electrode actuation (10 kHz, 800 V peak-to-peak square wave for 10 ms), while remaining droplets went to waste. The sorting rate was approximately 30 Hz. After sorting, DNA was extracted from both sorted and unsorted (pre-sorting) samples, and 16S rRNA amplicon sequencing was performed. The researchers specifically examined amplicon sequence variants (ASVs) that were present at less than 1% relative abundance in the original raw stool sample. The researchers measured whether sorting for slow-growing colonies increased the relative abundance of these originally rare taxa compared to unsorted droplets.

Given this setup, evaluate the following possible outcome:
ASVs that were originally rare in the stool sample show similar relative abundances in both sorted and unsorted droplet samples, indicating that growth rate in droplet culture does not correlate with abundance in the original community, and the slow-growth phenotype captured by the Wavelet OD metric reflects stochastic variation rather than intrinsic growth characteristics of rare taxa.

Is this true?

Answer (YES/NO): NO